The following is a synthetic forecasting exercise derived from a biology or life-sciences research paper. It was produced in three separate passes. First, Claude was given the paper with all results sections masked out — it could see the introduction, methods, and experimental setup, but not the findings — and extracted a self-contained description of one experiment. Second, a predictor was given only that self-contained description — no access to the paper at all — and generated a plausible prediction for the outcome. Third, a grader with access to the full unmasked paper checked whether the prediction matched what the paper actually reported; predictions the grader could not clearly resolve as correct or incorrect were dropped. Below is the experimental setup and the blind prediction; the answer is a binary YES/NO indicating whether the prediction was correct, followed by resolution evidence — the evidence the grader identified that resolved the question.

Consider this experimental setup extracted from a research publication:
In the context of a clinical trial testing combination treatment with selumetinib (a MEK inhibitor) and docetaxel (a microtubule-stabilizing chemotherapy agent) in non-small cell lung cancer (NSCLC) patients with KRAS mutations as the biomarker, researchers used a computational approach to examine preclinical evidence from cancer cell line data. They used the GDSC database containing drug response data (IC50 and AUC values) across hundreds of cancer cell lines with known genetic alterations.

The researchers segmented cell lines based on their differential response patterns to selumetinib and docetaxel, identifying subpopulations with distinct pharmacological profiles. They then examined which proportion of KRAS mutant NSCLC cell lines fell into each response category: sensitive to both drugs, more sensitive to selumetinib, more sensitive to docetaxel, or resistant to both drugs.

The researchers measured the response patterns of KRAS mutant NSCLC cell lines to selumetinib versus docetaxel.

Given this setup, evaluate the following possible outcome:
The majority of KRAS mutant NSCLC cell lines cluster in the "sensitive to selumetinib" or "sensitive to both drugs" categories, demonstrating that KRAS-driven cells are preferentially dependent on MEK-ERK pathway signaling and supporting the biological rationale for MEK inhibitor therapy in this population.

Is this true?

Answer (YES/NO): NO